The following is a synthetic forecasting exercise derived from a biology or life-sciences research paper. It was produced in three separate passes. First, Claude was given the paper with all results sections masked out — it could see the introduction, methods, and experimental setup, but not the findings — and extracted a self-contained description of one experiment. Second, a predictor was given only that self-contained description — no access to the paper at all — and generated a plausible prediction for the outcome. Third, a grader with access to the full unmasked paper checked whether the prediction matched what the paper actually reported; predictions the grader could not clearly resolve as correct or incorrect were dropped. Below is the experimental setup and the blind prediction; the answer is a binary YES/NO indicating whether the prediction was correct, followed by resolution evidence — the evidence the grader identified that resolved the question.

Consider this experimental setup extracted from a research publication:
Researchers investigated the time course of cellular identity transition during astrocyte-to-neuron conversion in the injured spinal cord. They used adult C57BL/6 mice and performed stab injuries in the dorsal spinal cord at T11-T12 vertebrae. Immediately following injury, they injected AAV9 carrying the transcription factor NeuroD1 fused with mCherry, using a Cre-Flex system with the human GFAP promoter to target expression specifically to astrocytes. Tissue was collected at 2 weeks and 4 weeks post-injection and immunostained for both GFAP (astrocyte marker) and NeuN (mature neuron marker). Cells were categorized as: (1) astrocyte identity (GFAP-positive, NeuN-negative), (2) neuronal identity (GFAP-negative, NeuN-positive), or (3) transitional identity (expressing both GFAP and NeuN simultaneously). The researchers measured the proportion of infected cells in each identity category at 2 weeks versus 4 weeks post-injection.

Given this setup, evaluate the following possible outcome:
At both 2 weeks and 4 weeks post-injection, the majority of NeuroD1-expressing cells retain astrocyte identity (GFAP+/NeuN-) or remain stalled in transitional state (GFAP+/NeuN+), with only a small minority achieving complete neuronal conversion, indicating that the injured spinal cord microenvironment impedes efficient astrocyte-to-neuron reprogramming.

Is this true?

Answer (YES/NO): NO